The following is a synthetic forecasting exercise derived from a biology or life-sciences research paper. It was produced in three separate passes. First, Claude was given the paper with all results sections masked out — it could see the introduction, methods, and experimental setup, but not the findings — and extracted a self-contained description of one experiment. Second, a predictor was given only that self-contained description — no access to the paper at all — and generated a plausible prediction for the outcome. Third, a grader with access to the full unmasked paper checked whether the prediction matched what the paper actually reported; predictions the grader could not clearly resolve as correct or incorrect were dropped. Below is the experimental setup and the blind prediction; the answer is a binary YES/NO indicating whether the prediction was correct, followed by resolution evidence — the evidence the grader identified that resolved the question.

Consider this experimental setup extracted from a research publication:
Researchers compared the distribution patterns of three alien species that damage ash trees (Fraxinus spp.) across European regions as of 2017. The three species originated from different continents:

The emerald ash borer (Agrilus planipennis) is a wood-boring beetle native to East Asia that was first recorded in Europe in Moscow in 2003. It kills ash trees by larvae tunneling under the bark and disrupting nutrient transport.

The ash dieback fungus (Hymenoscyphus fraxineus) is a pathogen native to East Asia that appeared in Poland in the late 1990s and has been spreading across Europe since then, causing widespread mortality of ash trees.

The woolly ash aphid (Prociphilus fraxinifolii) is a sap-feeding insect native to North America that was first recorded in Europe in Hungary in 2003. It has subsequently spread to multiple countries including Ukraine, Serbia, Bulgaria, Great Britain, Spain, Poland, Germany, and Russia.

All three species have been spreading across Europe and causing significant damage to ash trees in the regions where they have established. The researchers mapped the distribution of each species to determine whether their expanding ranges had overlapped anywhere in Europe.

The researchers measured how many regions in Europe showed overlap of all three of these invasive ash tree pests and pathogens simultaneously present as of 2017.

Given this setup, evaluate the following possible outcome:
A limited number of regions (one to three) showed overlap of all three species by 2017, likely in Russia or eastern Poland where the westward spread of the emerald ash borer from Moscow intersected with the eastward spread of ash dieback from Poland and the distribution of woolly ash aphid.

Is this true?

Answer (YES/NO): YES